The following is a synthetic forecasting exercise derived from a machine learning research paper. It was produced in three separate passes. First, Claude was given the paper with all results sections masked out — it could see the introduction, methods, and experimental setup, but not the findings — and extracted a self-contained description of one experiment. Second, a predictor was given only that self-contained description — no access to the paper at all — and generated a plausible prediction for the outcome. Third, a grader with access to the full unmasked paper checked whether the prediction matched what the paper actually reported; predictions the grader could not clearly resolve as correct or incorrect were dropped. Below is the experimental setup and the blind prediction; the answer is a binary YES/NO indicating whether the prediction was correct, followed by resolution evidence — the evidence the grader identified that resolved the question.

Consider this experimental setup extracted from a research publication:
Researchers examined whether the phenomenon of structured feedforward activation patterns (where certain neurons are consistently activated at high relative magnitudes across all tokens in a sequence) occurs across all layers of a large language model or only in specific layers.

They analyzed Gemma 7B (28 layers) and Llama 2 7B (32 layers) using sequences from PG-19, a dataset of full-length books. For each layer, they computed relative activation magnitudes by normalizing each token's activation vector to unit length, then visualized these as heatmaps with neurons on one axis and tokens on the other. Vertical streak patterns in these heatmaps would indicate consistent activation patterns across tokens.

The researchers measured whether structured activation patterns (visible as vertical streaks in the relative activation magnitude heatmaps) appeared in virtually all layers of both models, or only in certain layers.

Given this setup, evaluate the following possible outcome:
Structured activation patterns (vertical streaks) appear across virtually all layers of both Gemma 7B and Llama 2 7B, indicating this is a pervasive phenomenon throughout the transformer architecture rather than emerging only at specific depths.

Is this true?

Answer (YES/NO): YES